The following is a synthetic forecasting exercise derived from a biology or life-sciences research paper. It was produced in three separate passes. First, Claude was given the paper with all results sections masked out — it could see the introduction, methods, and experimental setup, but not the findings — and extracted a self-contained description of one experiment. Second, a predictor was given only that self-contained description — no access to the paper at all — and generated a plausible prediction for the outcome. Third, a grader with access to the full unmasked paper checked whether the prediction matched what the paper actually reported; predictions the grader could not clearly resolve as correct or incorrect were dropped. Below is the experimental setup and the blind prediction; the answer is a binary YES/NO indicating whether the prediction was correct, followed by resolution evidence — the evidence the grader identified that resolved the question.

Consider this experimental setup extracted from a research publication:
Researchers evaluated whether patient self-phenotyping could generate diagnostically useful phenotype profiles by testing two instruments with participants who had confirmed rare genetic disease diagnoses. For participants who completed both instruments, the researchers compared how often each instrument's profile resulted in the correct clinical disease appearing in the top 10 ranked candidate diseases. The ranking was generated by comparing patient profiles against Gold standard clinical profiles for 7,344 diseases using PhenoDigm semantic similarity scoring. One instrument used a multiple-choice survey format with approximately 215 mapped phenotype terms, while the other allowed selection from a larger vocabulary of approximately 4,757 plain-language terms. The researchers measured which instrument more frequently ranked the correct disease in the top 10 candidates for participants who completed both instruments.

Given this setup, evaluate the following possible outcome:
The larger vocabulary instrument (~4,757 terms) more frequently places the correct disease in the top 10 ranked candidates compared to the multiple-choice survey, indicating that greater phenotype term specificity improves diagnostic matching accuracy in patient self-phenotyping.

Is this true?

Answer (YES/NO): NO